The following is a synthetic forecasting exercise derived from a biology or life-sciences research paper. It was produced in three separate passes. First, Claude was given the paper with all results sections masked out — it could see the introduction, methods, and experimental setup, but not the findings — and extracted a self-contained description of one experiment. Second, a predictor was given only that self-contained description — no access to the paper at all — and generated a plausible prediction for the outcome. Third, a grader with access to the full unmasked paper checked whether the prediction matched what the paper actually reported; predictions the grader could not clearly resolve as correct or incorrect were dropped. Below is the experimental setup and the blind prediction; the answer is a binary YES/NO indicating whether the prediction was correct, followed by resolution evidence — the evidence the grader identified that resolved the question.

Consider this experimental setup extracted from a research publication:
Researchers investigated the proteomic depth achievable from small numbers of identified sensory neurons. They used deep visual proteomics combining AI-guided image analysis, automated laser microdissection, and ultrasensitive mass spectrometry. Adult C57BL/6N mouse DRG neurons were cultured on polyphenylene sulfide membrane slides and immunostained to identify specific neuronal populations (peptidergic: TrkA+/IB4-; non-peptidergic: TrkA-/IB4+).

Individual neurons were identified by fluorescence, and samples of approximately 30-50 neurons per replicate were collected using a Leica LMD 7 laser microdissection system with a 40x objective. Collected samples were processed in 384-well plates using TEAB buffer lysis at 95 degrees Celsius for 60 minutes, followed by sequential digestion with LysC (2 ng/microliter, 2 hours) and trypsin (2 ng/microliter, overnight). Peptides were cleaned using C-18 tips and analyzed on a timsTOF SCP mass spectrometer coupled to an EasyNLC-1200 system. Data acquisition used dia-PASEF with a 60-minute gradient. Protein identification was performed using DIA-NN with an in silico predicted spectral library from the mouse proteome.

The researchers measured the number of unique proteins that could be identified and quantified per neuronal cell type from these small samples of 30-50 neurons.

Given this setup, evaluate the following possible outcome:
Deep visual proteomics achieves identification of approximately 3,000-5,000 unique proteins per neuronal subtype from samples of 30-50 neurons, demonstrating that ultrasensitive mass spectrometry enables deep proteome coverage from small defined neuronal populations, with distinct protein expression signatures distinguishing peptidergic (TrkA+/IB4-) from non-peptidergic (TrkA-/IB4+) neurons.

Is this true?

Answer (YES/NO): NO